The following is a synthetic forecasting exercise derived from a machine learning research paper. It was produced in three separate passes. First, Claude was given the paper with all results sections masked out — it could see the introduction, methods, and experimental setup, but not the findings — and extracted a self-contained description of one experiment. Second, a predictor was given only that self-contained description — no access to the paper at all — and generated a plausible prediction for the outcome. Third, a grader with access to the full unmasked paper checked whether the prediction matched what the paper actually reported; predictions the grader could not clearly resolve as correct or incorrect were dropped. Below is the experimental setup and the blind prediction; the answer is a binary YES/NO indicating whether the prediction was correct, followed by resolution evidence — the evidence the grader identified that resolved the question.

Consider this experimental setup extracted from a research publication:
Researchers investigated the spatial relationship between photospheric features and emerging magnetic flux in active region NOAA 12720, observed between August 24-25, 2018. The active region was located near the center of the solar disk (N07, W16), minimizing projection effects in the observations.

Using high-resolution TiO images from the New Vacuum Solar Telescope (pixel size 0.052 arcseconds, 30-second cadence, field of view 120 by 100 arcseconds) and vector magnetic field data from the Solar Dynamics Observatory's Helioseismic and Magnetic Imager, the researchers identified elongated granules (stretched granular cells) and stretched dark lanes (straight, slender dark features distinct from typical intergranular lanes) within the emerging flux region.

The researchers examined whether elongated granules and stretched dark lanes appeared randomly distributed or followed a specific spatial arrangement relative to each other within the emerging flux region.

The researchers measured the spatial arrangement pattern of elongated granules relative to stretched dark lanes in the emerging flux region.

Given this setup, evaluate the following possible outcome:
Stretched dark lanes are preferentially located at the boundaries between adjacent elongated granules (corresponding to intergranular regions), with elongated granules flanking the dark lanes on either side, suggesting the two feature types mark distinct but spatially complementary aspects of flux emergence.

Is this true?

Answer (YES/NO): YES